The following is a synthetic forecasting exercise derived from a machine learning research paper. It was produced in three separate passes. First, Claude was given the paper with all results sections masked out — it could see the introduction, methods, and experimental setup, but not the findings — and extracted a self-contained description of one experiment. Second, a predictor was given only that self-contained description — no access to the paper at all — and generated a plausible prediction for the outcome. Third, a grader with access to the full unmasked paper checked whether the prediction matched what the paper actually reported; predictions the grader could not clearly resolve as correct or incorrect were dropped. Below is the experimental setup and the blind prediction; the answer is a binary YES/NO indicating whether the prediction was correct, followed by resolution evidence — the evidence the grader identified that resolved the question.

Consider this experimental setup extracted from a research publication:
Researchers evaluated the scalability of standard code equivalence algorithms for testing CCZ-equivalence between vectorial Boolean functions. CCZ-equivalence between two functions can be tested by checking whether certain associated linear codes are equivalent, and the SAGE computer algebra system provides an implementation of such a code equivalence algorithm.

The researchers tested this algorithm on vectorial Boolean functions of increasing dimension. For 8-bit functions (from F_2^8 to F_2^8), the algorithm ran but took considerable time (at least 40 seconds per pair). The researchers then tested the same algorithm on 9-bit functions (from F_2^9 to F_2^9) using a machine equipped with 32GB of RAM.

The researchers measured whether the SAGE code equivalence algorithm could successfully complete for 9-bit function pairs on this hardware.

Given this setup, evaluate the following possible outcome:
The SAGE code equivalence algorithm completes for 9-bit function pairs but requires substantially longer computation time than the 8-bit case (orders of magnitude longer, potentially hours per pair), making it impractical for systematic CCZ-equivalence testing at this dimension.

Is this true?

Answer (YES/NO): NO